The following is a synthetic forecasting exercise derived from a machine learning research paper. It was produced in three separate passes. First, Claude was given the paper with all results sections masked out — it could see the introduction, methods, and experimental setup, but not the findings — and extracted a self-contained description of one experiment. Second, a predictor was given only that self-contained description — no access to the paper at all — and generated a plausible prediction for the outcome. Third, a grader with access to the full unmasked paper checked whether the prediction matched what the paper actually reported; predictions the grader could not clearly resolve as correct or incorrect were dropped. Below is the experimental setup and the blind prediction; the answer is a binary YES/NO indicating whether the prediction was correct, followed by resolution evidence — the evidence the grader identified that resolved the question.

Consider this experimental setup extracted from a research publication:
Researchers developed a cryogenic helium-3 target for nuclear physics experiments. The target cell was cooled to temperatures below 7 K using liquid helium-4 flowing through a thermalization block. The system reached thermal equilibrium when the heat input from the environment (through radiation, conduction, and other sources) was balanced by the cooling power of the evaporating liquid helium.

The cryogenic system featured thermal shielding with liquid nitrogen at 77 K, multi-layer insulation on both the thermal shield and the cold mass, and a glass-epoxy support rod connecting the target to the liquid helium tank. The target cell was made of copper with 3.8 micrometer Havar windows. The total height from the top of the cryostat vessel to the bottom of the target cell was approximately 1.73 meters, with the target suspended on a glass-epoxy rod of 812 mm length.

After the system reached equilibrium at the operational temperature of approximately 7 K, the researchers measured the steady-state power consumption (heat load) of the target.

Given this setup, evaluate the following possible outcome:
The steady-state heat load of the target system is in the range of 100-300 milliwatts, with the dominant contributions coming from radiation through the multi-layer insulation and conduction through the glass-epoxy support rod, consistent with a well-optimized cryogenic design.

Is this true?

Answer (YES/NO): NO